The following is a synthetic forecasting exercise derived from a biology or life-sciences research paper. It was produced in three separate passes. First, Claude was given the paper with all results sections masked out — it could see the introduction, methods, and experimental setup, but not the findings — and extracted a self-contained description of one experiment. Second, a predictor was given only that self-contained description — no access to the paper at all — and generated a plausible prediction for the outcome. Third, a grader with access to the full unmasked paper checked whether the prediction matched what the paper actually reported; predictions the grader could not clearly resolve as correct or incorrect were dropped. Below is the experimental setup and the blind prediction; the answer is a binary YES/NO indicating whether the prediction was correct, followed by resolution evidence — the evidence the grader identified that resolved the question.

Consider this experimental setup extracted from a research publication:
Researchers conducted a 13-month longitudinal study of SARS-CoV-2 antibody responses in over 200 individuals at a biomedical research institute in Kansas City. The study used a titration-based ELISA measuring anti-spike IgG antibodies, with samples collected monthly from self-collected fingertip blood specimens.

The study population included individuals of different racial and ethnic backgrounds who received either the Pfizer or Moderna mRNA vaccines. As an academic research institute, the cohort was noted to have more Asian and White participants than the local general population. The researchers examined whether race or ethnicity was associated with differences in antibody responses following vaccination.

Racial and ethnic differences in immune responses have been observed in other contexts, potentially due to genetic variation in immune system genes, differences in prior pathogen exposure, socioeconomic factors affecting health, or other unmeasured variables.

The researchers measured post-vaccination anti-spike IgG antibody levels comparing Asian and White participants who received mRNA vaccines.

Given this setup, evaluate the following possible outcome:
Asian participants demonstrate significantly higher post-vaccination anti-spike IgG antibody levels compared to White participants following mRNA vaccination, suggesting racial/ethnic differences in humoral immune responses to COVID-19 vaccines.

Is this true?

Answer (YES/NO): YES